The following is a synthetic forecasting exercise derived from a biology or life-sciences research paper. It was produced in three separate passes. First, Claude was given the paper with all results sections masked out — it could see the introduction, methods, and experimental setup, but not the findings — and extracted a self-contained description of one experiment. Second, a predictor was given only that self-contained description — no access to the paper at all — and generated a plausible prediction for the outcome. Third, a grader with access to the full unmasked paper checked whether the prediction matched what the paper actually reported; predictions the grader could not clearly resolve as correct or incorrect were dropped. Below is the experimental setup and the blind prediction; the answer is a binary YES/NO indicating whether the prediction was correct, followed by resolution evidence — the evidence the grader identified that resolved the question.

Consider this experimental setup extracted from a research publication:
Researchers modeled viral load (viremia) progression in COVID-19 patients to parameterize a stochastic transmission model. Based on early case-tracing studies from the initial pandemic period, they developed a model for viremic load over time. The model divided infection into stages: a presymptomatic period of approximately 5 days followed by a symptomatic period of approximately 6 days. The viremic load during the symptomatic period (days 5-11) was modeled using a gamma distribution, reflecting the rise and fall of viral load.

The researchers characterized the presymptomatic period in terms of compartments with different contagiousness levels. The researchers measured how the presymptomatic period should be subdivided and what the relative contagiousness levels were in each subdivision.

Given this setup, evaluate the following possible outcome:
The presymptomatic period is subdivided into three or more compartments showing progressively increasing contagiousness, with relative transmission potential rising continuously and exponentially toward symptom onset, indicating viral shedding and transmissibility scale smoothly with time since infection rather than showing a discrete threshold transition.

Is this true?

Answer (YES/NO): NO